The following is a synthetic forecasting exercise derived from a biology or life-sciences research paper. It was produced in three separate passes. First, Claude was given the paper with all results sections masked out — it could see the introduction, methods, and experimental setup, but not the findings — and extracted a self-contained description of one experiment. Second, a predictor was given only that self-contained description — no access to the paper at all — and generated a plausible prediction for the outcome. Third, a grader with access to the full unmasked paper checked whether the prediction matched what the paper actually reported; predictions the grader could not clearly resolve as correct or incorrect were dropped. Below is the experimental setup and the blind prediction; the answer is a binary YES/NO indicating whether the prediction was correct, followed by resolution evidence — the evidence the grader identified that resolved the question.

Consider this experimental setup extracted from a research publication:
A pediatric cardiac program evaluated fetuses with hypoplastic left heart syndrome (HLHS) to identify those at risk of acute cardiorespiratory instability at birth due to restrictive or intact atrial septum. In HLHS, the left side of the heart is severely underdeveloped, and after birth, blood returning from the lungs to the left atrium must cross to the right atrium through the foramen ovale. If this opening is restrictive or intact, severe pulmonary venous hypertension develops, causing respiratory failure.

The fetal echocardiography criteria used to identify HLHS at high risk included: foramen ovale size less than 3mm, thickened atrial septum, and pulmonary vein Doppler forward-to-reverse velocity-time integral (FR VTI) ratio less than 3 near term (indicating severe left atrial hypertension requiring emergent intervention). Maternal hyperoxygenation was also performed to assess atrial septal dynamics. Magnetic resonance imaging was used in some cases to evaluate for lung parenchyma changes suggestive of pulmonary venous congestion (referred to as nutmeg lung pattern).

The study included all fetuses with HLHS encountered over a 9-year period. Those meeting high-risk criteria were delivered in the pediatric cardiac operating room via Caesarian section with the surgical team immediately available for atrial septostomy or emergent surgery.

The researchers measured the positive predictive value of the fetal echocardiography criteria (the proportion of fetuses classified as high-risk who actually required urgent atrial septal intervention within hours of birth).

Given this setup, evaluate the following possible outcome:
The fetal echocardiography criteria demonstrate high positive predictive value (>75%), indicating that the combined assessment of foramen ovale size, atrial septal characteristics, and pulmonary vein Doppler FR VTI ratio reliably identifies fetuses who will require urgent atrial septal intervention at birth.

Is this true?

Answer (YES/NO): NO